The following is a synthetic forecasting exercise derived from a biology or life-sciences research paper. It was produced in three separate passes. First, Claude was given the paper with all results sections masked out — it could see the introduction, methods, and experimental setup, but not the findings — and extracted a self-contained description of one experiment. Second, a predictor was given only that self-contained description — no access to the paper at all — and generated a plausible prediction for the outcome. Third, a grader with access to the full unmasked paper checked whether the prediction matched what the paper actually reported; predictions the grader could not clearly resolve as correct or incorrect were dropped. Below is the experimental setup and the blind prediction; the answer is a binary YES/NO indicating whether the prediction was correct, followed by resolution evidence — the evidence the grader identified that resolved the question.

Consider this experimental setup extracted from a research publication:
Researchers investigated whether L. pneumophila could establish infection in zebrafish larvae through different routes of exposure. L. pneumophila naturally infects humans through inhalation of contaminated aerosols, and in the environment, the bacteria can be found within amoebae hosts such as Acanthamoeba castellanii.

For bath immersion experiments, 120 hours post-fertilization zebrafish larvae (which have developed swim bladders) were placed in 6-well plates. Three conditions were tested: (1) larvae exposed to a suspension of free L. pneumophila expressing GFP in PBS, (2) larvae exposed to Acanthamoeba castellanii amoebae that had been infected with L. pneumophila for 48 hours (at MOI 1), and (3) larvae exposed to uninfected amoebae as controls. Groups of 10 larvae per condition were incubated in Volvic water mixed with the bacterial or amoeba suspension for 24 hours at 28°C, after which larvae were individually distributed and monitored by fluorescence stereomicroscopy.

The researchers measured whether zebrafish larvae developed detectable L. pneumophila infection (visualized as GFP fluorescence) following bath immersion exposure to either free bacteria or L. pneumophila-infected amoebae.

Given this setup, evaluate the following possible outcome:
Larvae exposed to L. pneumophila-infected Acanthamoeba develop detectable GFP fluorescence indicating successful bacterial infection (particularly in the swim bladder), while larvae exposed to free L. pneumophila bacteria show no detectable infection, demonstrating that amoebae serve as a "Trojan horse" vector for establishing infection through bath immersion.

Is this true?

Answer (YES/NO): NO